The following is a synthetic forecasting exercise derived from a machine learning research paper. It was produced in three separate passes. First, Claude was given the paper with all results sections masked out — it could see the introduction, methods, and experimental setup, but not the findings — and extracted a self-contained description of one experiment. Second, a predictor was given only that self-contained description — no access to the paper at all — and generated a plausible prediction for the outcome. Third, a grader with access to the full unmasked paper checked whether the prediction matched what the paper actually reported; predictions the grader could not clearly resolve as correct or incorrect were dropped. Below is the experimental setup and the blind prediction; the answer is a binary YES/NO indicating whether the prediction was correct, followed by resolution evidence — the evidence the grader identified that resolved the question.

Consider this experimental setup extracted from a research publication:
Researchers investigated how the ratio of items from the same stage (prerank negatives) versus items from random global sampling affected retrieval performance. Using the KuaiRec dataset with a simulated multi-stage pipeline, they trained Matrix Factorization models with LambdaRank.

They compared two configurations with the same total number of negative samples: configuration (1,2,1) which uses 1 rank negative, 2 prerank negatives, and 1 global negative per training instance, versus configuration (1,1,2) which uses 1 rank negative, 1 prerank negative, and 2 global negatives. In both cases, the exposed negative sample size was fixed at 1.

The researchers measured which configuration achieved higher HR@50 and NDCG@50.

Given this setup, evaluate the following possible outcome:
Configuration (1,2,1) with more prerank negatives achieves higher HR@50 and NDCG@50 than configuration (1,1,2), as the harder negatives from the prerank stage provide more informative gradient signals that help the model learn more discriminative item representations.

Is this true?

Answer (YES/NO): NO